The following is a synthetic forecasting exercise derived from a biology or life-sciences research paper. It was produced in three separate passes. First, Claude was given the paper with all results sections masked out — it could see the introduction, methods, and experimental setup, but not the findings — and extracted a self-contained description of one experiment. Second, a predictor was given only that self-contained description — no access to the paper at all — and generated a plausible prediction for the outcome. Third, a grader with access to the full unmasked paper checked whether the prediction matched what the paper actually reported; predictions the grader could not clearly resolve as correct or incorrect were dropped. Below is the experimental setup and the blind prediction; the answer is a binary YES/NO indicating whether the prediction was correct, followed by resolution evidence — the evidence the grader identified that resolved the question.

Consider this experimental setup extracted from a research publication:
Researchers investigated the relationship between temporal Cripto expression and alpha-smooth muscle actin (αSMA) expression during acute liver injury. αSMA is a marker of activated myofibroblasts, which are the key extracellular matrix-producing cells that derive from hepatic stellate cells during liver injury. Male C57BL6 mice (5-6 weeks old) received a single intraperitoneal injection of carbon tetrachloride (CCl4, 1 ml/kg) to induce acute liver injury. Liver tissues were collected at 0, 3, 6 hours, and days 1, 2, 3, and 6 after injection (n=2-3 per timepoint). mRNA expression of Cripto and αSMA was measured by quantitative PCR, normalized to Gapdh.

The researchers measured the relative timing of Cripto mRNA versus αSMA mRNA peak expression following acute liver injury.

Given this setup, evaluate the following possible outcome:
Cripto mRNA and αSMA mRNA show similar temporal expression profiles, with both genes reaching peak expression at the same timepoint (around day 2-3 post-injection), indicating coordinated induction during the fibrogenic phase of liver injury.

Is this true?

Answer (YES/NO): NO